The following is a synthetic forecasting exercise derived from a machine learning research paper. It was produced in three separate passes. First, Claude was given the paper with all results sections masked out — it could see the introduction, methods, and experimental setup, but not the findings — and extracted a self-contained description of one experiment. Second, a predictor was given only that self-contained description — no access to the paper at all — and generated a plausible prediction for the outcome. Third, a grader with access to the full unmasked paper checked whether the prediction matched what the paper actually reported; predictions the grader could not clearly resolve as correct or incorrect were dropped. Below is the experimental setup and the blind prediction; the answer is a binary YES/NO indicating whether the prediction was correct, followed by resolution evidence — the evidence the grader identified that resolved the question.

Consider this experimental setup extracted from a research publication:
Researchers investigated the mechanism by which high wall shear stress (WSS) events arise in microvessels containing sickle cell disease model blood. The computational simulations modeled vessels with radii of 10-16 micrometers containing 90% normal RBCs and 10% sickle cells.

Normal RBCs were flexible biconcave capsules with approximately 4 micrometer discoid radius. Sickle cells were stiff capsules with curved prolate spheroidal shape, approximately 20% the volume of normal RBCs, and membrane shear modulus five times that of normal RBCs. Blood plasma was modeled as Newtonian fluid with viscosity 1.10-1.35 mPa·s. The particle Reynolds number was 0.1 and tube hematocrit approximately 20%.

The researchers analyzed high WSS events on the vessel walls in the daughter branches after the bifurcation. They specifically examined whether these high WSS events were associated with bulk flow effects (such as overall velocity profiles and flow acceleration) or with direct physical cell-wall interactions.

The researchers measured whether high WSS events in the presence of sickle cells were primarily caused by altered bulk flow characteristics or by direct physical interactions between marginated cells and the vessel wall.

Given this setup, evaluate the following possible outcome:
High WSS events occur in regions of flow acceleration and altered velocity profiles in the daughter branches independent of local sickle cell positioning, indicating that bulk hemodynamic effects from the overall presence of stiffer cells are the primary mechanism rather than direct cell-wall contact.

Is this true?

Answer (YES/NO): NO